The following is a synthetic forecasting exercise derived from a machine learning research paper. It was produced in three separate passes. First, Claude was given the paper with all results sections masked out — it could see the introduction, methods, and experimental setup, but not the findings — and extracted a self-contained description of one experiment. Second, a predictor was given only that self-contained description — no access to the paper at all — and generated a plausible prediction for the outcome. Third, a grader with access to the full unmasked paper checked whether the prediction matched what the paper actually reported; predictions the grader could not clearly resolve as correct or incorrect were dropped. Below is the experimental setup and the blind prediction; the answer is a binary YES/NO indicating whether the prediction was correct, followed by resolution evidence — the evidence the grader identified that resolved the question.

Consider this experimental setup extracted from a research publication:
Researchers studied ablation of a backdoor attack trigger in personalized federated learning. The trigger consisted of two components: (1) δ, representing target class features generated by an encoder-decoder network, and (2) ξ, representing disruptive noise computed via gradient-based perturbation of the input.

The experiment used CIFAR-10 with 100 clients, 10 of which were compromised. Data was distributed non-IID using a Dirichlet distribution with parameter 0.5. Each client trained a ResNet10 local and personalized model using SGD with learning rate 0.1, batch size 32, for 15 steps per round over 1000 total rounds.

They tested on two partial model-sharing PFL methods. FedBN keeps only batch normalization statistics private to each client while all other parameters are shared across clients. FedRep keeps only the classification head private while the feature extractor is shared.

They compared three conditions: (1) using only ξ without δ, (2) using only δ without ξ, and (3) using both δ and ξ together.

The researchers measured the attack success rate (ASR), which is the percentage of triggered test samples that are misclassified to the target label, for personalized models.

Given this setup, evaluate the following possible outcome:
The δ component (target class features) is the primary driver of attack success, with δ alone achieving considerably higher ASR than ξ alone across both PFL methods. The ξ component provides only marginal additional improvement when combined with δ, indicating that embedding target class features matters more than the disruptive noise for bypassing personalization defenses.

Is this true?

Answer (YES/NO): NO